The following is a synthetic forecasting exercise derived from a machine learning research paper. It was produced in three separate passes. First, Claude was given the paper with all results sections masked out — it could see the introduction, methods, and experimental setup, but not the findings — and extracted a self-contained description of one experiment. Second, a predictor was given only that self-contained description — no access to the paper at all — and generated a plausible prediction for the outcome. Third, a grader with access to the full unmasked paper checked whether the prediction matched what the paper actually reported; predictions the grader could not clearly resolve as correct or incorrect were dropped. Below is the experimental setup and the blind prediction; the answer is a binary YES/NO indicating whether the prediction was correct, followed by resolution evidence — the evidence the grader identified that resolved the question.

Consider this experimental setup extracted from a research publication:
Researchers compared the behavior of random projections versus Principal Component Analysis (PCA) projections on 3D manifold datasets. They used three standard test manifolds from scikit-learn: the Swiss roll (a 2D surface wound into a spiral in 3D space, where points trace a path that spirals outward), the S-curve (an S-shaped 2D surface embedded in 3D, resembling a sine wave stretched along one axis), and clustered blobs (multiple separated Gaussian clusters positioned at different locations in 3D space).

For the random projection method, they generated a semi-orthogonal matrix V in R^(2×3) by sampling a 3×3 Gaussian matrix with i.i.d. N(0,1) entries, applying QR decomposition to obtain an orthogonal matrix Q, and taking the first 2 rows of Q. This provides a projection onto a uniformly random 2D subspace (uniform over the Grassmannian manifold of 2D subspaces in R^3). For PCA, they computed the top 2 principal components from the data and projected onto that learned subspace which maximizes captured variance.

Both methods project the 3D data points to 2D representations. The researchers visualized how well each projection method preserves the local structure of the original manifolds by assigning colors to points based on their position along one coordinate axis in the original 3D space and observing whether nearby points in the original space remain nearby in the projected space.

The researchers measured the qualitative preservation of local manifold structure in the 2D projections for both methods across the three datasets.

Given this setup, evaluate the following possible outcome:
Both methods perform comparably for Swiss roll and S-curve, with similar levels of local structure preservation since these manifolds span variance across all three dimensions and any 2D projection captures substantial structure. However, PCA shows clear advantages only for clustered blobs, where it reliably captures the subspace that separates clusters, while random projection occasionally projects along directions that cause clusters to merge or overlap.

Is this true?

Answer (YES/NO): NO